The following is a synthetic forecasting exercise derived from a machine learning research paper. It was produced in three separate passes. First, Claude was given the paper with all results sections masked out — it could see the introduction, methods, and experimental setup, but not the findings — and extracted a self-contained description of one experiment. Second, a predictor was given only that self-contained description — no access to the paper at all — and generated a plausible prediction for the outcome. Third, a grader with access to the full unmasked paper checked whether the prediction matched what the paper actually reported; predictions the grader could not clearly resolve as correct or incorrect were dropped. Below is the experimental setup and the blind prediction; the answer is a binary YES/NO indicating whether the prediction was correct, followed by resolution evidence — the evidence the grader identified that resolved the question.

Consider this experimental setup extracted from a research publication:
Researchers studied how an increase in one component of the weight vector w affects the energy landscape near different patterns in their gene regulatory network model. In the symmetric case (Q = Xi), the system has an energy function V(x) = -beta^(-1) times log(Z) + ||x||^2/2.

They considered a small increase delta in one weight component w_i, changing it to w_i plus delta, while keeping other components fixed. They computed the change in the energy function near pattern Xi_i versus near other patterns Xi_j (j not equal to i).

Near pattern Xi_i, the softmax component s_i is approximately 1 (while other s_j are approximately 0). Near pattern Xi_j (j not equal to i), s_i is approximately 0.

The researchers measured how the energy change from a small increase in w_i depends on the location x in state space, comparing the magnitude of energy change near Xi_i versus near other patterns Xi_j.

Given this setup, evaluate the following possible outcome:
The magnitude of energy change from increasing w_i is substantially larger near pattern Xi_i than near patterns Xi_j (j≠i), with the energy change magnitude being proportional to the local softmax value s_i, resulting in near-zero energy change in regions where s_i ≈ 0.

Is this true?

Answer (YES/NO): YES